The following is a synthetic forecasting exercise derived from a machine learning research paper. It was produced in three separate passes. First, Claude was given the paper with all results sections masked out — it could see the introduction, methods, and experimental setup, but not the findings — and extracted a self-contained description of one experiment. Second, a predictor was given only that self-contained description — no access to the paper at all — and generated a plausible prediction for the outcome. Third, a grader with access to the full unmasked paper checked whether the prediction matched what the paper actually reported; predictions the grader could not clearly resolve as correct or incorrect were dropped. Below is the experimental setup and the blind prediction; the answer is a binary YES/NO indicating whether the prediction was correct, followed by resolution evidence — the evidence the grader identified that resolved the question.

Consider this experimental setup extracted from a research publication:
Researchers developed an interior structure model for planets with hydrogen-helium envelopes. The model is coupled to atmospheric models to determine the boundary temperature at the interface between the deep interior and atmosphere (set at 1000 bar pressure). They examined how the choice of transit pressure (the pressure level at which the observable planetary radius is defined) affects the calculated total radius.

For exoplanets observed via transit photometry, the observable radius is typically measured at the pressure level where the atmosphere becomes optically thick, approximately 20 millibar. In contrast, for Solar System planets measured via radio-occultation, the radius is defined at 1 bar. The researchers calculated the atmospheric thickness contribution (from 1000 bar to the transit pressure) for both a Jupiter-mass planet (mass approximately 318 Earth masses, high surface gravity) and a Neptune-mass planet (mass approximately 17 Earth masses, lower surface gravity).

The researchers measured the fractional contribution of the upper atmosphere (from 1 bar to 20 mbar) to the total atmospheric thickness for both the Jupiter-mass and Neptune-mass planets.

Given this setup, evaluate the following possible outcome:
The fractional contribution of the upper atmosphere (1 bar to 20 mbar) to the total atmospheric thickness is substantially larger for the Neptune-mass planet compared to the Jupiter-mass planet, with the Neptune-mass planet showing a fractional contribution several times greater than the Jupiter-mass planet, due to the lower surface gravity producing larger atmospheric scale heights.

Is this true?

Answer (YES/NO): NO